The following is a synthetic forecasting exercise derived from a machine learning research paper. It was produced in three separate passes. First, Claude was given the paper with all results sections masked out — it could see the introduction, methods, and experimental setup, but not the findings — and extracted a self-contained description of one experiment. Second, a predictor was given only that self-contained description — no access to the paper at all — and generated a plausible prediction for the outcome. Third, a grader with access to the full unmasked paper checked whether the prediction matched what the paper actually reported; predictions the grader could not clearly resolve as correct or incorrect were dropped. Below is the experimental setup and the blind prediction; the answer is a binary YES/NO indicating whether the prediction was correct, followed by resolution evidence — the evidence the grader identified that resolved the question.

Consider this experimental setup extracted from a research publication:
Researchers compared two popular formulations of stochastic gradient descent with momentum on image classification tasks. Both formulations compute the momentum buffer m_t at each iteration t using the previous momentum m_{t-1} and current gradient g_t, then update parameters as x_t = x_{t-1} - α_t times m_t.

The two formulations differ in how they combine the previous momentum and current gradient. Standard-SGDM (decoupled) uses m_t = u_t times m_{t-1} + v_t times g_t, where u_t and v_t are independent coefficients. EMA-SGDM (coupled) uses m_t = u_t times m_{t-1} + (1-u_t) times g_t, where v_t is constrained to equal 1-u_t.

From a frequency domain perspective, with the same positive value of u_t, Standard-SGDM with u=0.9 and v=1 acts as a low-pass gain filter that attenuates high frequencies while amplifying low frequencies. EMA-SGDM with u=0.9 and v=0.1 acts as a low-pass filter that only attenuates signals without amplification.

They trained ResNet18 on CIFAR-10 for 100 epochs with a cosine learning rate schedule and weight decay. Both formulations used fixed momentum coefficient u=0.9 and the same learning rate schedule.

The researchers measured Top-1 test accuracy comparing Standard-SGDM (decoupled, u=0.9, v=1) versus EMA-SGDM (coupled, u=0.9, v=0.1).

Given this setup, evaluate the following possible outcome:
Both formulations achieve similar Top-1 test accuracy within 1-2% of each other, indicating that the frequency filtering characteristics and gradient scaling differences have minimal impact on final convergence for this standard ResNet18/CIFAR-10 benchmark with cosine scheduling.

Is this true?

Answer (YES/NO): NO